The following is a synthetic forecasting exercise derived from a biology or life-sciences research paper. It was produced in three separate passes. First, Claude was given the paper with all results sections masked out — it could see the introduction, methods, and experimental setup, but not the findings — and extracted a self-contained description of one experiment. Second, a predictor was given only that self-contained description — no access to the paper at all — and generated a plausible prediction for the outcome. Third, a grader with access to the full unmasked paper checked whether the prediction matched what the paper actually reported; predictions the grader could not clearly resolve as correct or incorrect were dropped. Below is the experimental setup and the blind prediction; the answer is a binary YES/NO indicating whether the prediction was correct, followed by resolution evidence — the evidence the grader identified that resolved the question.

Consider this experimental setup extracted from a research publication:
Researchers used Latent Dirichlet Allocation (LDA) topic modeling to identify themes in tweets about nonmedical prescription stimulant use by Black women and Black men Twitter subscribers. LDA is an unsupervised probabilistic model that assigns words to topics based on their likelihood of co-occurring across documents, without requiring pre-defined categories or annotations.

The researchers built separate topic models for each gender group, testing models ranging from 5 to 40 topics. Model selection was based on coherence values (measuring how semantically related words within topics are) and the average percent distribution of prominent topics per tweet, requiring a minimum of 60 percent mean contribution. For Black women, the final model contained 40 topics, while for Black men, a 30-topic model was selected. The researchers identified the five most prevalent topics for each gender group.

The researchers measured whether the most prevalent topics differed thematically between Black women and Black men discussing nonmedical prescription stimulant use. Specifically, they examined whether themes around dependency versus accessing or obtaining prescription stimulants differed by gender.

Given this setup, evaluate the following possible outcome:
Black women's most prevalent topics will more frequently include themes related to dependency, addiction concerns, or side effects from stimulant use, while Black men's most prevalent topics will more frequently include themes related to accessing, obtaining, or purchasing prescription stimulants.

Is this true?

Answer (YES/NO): YES